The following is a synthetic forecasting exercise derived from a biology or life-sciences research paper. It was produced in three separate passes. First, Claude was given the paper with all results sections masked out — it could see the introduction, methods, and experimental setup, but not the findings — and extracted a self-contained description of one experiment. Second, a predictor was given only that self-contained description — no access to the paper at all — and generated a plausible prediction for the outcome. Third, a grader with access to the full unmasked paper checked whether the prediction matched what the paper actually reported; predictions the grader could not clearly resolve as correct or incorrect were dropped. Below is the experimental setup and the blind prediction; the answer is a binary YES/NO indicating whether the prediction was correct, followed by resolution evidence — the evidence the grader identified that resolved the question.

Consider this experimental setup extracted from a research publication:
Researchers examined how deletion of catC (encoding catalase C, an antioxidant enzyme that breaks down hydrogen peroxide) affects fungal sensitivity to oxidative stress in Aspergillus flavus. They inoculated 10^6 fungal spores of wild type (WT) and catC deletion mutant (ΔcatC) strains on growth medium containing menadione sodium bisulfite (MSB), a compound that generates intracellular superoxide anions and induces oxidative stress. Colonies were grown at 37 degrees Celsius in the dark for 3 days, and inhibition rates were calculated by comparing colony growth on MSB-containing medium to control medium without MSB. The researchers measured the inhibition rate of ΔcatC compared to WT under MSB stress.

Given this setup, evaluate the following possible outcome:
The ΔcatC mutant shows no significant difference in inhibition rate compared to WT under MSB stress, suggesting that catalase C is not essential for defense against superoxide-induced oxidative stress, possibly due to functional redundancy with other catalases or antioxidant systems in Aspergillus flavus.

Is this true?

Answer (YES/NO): NO